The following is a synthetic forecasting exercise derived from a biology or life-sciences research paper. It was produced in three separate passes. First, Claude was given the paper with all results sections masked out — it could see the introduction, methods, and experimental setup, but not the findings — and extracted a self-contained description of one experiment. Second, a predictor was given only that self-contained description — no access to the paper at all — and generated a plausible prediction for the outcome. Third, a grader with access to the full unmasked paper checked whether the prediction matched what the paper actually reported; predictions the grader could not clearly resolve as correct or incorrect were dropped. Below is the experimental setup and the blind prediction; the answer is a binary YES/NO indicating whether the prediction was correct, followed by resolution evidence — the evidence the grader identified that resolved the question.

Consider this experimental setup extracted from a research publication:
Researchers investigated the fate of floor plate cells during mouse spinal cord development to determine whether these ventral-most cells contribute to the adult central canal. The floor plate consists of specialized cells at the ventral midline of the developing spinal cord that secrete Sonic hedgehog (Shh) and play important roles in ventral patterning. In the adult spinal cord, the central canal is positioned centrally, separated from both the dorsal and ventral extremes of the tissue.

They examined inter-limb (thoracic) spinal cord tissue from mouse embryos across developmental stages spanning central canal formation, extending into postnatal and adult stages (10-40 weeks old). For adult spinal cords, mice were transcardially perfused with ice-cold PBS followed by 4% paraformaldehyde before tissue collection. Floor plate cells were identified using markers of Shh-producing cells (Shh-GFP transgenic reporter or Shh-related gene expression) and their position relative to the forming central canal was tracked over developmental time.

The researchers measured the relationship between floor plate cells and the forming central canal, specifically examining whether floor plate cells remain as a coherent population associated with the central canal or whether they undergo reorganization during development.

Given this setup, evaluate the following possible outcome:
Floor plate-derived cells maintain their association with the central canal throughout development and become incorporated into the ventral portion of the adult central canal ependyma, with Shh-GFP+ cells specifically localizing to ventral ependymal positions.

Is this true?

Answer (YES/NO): NO